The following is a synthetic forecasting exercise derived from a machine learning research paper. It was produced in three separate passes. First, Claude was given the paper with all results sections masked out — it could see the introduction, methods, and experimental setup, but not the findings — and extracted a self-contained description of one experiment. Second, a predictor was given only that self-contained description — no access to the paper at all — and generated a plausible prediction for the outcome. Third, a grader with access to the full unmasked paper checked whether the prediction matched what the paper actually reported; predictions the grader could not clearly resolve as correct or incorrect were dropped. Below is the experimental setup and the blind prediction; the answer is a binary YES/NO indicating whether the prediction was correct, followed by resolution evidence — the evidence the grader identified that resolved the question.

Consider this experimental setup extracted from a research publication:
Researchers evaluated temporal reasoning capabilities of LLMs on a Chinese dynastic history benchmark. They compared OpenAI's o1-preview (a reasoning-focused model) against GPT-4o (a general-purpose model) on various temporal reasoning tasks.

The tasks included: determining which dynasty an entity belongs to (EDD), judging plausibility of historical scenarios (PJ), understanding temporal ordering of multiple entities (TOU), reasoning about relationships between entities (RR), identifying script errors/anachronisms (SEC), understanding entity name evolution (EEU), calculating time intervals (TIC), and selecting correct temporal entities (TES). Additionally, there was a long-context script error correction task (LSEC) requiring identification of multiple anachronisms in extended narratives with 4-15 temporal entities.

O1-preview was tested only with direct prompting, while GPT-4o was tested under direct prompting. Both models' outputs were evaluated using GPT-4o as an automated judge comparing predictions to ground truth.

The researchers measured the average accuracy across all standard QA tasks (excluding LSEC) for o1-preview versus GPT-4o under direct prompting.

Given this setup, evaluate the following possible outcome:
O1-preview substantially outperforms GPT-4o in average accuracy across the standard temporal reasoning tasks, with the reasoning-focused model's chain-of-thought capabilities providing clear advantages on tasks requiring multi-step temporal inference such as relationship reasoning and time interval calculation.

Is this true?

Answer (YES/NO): NO